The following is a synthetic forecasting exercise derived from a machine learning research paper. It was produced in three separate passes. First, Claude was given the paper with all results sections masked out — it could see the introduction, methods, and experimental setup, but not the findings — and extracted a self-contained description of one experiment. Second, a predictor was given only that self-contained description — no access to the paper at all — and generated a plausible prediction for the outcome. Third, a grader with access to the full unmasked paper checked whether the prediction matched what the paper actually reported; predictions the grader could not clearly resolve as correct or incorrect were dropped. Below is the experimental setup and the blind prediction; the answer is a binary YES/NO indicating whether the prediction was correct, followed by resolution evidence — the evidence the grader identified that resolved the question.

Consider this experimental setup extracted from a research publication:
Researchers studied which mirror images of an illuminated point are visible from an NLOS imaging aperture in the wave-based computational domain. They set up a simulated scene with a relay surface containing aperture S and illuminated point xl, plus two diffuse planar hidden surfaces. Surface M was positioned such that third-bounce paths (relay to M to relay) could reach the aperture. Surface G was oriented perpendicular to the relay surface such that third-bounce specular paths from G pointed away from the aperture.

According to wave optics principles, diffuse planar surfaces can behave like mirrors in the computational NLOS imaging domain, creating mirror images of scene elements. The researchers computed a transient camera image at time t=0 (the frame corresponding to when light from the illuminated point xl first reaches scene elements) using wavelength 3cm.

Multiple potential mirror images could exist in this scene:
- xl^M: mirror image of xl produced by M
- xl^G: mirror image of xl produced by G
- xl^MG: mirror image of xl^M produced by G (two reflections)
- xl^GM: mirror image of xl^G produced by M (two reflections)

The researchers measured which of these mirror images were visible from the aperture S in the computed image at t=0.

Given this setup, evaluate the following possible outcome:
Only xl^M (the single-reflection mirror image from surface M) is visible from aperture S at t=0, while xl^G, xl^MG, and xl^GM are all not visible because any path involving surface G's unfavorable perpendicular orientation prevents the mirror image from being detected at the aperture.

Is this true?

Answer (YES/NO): NO